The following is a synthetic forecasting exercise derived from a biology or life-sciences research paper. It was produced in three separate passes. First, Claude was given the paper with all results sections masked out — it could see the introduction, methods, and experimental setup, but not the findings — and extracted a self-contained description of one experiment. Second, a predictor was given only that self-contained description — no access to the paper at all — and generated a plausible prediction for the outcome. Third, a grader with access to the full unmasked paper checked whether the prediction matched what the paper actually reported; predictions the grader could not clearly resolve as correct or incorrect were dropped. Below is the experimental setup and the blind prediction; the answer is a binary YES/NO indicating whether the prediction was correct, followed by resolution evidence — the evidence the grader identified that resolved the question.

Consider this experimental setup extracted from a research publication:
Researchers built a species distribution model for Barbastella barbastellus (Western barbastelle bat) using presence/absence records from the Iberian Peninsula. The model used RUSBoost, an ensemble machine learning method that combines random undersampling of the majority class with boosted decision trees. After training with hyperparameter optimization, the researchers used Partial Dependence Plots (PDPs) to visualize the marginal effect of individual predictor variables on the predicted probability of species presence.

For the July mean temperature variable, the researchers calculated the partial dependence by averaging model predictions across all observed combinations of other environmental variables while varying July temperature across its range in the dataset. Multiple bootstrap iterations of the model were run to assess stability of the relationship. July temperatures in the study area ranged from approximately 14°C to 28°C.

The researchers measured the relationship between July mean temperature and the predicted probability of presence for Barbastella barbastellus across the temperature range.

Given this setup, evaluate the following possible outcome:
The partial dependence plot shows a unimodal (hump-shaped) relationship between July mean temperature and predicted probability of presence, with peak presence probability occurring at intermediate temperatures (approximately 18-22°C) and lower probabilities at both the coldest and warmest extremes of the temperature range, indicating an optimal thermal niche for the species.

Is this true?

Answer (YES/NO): NO